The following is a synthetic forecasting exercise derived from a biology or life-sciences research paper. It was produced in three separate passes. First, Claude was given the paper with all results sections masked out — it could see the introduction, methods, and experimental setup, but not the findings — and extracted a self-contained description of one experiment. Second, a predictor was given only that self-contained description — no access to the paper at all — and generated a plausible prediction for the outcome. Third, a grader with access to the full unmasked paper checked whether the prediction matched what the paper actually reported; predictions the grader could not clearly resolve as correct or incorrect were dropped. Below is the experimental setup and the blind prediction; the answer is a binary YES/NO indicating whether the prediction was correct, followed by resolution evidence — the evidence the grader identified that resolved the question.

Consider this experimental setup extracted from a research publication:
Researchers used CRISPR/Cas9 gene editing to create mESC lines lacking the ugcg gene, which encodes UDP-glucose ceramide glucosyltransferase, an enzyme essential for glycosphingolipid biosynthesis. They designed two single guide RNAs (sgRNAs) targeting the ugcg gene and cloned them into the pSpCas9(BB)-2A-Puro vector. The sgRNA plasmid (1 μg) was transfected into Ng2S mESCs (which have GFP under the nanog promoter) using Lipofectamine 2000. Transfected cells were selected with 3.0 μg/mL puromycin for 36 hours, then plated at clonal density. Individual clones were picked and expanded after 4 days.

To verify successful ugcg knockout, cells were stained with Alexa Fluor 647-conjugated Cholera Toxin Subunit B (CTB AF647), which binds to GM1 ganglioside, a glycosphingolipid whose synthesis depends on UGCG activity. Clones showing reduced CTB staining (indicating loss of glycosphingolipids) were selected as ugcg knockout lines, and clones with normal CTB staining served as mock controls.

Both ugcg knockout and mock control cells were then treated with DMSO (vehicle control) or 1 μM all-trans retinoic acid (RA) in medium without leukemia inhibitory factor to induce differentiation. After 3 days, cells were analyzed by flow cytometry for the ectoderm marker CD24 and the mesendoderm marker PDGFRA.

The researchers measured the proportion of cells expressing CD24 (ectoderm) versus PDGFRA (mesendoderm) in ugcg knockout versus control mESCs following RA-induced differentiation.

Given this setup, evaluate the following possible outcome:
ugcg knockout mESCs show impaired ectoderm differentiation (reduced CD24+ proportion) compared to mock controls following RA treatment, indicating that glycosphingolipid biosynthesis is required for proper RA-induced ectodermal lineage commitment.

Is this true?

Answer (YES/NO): YES